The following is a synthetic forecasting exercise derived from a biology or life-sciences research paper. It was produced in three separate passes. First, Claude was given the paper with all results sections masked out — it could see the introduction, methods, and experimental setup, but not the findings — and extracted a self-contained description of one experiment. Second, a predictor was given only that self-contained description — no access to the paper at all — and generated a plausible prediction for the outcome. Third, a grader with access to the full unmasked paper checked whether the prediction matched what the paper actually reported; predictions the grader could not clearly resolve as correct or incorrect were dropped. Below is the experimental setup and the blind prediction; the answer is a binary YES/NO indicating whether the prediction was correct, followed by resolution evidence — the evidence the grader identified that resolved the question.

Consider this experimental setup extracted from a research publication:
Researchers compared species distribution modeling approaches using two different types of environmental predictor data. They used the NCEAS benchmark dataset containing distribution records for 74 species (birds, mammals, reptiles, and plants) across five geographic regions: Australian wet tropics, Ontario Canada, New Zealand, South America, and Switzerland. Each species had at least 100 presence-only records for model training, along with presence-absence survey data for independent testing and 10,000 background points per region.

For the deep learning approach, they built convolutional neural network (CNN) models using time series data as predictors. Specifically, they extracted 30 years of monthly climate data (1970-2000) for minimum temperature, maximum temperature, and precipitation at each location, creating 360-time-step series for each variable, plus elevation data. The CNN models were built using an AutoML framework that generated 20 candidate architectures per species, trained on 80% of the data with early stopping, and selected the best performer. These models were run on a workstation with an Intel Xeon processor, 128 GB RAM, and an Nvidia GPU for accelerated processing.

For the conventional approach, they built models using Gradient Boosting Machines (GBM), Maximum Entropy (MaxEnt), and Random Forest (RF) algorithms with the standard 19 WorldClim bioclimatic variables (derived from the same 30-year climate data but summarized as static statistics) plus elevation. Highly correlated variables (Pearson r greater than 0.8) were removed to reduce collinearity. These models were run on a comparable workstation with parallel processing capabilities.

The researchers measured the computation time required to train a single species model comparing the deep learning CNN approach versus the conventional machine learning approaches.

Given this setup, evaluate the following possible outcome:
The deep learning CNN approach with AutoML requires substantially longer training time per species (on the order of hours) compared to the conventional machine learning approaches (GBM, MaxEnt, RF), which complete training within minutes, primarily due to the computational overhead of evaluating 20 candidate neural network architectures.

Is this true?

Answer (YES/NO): NO